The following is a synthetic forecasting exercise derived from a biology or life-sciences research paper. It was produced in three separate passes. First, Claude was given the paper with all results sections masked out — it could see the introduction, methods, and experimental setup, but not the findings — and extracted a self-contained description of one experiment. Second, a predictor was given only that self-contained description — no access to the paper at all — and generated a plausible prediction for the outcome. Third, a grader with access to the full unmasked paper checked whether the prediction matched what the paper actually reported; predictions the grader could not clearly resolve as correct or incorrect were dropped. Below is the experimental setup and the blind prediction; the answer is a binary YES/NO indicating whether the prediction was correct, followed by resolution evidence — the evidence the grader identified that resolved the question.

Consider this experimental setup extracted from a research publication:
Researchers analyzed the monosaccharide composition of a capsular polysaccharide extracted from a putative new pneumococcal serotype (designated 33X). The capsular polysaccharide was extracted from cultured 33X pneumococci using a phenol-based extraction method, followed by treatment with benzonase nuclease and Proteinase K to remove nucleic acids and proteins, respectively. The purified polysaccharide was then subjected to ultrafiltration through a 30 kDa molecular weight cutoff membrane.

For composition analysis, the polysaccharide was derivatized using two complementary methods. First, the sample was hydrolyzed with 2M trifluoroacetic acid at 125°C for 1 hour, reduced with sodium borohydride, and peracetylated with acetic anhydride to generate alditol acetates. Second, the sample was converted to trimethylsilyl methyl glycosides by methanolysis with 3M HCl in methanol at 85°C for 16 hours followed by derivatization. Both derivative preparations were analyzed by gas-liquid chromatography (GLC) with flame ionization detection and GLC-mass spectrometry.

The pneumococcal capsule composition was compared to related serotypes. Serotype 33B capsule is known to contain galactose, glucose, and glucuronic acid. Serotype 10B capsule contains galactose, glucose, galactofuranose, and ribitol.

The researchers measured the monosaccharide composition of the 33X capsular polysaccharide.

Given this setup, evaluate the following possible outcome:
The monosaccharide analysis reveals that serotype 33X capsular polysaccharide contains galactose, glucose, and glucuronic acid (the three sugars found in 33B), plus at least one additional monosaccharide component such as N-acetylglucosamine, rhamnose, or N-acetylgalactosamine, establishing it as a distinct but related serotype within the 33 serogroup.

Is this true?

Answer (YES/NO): NO